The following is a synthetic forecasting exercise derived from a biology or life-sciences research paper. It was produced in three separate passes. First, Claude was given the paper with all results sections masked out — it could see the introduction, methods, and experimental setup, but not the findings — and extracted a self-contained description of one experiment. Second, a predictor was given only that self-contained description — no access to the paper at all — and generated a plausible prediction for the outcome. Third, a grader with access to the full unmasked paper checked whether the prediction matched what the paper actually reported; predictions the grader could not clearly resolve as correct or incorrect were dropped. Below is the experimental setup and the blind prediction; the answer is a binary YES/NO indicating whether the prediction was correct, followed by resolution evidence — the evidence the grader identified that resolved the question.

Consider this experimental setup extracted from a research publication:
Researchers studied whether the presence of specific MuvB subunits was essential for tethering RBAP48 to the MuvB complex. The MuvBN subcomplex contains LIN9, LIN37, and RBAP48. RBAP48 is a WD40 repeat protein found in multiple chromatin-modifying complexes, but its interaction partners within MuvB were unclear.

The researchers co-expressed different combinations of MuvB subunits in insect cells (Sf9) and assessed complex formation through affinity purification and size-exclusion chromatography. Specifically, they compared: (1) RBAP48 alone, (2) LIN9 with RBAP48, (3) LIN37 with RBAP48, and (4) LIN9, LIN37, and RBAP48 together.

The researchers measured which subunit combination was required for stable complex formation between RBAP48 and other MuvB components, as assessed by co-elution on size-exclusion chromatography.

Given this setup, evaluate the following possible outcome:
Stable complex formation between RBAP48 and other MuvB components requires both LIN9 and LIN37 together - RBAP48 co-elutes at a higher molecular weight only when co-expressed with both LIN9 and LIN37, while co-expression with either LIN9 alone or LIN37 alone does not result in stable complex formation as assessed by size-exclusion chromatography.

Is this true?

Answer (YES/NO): YES